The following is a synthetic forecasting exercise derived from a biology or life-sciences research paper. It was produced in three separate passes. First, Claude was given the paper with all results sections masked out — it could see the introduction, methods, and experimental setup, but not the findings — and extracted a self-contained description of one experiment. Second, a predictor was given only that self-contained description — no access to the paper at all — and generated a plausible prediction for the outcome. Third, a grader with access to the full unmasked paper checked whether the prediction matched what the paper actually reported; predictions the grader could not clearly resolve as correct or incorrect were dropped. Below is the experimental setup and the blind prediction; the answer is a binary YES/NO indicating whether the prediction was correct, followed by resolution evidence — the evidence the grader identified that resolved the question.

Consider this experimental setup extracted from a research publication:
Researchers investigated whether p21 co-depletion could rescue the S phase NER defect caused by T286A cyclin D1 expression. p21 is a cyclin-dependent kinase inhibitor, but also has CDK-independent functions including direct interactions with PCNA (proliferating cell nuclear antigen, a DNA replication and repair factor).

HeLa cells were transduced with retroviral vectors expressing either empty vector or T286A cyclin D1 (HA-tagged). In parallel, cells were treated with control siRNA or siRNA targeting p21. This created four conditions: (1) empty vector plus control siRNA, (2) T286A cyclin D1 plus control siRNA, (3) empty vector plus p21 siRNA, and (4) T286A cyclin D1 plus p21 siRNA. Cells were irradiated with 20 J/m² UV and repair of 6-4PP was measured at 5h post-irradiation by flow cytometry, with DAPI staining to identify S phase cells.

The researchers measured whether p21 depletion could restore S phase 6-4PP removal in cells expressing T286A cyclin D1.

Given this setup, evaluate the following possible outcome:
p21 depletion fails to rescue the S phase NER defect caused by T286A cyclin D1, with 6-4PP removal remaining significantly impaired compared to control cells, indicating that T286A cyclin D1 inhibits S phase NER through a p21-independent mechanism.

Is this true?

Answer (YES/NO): NO